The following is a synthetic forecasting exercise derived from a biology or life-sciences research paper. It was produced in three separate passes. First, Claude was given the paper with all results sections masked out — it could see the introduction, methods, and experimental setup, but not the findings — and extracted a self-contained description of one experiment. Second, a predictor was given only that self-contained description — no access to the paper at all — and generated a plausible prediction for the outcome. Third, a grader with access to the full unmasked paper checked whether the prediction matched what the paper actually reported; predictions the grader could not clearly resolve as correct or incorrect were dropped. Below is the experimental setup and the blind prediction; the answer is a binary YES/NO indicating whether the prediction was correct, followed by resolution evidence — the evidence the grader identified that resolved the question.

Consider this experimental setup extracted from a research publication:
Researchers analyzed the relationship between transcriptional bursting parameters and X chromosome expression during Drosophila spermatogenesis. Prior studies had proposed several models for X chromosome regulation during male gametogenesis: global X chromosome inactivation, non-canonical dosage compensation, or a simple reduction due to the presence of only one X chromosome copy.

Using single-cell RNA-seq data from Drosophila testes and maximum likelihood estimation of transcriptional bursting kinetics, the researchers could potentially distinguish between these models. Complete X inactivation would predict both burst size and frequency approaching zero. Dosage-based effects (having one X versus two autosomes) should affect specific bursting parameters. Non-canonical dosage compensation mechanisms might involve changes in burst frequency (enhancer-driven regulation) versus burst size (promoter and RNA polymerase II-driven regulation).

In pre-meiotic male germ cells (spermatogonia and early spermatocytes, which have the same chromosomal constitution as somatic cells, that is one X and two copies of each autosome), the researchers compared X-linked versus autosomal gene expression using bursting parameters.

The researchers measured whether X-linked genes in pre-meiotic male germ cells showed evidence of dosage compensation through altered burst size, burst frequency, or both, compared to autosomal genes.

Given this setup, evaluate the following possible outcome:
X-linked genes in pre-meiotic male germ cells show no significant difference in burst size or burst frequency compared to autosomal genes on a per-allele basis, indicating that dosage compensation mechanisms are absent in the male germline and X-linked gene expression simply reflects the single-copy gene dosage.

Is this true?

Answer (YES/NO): NO